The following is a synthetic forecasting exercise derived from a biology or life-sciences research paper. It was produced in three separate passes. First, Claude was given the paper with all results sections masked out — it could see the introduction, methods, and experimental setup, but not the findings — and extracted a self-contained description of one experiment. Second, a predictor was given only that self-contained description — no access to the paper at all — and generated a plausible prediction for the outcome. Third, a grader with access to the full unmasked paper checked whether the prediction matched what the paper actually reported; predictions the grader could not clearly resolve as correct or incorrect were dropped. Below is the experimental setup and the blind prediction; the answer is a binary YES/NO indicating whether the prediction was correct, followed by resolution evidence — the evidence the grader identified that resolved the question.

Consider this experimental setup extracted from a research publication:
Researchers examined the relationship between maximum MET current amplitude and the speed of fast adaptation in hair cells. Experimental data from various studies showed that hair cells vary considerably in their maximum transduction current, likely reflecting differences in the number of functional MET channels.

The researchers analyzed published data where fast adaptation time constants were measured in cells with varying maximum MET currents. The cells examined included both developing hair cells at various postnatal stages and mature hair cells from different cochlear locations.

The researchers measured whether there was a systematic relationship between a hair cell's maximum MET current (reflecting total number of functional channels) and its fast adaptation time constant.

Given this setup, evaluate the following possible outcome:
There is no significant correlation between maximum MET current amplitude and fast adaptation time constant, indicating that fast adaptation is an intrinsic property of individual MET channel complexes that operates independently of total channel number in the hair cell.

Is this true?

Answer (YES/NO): NO